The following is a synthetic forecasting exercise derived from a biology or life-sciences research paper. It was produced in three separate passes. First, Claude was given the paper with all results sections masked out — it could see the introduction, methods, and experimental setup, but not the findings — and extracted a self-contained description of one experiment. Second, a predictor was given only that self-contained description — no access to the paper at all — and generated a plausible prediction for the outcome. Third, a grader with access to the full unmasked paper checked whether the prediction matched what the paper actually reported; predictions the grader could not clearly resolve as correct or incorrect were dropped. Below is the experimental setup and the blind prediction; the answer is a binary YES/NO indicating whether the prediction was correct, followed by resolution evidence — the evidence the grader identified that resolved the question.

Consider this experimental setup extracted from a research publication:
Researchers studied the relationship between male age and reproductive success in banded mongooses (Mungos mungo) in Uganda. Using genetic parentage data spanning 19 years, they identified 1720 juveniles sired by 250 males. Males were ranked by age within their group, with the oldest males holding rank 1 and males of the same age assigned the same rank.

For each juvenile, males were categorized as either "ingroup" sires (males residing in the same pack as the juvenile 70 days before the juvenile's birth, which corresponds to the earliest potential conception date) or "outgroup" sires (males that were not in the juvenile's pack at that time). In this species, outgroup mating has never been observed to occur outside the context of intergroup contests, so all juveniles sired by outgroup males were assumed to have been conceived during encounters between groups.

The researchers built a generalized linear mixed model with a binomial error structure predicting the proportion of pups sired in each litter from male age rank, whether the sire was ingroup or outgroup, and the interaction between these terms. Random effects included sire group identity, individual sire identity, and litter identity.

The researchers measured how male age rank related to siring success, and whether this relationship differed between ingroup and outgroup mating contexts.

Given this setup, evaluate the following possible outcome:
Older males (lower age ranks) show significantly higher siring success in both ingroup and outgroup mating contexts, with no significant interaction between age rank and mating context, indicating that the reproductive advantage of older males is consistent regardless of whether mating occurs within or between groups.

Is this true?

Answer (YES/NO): NO